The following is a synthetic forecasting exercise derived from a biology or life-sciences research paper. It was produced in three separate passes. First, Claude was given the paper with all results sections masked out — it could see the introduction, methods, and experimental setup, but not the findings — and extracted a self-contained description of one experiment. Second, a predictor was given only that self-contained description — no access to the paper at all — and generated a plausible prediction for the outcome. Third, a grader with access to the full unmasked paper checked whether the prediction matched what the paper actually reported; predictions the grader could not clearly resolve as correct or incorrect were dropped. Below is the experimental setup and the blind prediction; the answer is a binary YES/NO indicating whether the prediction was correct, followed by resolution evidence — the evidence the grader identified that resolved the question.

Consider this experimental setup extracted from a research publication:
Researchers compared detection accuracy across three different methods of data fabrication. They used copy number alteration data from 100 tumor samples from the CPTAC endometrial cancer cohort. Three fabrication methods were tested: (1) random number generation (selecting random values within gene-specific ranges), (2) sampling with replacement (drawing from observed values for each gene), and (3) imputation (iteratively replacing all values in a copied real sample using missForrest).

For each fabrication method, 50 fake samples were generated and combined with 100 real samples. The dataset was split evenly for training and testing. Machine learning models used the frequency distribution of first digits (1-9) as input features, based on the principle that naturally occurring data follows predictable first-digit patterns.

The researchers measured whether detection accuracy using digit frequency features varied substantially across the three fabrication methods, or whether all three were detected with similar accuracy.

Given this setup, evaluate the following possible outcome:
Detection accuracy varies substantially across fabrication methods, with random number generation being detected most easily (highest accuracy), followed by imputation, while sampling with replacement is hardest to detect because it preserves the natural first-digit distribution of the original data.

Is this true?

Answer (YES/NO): NO